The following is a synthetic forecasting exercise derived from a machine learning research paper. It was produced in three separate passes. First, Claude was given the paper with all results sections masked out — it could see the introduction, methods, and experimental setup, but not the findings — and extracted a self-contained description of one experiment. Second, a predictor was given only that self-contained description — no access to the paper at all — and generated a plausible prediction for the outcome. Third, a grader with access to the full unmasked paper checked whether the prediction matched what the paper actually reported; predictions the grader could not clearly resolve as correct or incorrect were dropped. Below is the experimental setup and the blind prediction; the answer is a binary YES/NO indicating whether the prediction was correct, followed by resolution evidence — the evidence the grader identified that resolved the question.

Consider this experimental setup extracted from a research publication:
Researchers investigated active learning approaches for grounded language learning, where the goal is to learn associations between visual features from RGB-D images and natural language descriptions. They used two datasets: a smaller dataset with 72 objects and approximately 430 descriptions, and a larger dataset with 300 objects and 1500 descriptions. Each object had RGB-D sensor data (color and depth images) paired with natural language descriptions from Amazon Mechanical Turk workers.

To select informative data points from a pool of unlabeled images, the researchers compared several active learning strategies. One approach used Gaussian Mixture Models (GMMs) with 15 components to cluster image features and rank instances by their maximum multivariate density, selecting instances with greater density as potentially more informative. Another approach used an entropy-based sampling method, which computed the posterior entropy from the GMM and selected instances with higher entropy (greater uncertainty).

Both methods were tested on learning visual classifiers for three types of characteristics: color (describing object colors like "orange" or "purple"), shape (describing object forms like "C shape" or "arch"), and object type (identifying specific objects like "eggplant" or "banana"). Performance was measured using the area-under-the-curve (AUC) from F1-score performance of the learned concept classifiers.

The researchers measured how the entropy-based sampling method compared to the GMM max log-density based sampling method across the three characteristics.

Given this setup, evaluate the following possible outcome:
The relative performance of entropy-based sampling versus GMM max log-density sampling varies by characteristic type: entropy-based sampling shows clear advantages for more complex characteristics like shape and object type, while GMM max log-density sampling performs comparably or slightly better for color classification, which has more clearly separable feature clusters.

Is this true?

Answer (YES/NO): NO